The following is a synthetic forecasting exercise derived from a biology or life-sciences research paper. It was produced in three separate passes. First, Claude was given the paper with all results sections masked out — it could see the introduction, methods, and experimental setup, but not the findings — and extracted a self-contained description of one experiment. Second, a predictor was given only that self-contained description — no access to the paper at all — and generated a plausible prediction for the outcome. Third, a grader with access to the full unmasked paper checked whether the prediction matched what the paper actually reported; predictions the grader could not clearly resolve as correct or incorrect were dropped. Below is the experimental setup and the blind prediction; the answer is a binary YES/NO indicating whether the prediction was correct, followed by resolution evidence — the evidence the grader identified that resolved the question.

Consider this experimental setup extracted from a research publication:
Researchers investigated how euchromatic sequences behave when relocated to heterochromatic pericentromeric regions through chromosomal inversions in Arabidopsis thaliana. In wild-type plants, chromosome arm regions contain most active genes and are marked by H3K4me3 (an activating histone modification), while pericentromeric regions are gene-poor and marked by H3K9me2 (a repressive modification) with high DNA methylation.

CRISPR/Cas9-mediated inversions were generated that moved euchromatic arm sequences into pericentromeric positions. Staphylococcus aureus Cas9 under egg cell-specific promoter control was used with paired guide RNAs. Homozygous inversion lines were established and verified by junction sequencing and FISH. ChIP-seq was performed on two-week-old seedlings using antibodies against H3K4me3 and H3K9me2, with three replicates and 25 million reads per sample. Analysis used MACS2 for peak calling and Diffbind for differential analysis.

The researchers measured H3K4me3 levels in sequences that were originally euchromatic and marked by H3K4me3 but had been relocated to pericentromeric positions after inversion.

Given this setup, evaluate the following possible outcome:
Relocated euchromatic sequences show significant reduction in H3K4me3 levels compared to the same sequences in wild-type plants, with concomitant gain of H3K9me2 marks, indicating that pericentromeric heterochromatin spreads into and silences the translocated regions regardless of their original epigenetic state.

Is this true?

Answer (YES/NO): NO